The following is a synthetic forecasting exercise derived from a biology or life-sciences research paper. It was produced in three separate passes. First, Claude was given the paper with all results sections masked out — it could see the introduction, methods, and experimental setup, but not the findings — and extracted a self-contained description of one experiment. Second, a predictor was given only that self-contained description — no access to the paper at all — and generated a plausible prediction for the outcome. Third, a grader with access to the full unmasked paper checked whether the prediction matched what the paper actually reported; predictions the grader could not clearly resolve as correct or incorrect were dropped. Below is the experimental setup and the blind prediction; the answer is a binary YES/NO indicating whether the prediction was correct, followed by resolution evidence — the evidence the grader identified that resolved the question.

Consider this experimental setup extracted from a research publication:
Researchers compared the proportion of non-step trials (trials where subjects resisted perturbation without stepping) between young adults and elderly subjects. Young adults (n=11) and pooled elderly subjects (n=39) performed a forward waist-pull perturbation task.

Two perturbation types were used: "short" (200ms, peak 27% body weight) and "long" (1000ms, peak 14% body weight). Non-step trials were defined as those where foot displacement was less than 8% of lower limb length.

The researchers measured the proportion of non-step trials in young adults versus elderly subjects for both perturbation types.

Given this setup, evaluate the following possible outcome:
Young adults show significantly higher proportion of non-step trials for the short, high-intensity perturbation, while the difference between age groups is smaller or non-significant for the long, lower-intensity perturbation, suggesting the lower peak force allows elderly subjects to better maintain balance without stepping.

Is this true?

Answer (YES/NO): NO